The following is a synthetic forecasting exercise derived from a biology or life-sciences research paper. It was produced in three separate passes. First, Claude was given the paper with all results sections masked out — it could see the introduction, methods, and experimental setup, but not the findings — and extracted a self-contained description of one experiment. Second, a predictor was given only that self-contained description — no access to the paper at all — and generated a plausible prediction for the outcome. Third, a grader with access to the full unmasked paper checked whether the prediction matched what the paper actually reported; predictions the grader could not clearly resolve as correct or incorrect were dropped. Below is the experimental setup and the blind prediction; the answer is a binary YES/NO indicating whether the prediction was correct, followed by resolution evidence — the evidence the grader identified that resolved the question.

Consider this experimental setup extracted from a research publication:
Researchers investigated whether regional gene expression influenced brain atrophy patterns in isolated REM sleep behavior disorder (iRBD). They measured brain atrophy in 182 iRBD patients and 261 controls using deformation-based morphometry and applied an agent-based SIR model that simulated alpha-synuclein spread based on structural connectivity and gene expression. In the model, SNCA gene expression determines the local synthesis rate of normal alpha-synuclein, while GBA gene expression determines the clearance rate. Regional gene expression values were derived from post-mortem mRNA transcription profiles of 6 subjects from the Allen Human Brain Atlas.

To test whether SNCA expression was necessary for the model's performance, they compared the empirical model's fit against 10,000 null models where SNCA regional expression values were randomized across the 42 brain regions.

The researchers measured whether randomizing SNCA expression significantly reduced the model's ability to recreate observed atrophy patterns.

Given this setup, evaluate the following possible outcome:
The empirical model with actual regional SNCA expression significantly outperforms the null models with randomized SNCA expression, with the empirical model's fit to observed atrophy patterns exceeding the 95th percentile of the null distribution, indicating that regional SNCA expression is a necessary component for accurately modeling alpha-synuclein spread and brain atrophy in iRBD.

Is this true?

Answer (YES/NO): NO